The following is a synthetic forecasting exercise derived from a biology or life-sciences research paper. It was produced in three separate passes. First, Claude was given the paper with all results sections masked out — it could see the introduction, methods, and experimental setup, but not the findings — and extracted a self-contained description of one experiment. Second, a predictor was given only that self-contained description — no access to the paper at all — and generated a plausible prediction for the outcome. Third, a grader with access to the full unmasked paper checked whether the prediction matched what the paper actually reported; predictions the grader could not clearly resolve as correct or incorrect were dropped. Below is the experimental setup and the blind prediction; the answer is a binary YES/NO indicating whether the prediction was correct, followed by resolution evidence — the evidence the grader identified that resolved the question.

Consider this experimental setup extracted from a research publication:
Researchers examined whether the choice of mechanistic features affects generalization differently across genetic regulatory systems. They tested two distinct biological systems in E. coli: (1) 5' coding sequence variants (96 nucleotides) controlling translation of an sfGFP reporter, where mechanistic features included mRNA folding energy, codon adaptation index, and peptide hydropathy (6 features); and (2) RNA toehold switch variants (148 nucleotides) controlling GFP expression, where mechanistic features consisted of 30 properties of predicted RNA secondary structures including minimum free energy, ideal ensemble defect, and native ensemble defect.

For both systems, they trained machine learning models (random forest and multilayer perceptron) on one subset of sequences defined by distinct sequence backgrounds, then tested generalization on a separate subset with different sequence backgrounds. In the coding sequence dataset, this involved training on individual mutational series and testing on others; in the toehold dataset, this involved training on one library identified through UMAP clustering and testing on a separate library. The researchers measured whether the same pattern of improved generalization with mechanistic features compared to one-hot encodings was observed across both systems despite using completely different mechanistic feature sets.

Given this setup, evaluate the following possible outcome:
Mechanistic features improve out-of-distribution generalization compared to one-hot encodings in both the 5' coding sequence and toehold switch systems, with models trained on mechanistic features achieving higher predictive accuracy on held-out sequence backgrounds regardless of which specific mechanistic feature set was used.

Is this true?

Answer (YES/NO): YES